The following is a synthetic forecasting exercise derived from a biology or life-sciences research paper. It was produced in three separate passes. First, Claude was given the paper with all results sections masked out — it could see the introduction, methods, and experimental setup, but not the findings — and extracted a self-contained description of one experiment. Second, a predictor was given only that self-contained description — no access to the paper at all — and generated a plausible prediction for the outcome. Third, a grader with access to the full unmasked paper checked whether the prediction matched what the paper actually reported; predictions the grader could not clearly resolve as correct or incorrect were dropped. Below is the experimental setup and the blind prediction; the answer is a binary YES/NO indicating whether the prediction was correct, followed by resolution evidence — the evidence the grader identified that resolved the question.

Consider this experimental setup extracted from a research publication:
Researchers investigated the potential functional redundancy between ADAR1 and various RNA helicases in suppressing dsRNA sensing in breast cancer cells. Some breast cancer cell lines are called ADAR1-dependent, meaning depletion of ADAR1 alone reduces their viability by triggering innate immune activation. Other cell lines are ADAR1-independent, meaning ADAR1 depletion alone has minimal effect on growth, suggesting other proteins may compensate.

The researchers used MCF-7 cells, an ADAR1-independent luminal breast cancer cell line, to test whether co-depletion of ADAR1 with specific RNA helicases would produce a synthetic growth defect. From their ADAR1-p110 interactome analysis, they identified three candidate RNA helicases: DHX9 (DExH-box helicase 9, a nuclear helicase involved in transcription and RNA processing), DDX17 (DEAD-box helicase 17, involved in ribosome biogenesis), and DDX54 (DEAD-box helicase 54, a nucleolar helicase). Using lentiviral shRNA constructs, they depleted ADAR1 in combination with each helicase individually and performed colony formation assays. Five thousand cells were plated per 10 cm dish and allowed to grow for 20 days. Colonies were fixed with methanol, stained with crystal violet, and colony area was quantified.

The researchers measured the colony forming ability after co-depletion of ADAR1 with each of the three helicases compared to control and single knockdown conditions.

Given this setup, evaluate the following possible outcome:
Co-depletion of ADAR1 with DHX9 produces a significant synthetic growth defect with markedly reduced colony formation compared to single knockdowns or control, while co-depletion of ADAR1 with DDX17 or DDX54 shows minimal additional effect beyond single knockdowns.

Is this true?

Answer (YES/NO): NO